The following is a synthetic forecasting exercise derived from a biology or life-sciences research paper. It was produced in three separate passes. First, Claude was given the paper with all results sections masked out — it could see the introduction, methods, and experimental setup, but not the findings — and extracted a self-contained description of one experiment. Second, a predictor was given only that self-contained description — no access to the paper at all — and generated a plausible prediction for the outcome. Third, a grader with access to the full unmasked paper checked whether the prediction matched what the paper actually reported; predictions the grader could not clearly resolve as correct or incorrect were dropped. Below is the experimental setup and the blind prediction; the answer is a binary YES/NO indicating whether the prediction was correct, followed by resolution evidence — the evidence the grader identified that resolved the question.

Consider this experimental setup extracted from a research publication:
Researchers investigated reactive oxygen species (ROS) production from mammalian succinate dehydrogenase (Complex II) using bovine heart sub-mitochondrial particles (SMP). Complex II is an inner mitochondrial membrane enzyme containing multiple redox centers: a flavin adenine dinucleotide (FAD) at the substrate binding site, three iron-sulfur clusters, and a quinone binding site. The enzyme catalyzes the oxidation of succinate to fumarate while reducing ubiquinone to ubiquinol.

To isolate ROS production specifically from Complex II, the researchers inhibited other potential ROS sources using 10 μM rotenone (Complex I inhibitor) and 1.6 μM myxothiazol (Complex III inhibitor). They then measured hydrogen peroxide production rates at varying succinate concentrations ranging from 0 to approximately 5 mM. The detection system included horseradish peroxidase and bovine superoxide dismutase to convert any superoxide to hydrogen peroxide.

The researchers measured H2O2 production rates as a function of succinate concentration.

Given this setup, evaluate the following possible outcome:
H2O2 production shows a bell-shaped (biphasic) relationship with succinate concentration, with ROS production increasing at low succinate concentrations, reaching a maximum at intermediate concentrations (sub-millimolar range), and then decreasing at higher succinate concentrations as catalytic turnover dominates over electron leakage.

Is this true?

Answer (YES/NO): YES